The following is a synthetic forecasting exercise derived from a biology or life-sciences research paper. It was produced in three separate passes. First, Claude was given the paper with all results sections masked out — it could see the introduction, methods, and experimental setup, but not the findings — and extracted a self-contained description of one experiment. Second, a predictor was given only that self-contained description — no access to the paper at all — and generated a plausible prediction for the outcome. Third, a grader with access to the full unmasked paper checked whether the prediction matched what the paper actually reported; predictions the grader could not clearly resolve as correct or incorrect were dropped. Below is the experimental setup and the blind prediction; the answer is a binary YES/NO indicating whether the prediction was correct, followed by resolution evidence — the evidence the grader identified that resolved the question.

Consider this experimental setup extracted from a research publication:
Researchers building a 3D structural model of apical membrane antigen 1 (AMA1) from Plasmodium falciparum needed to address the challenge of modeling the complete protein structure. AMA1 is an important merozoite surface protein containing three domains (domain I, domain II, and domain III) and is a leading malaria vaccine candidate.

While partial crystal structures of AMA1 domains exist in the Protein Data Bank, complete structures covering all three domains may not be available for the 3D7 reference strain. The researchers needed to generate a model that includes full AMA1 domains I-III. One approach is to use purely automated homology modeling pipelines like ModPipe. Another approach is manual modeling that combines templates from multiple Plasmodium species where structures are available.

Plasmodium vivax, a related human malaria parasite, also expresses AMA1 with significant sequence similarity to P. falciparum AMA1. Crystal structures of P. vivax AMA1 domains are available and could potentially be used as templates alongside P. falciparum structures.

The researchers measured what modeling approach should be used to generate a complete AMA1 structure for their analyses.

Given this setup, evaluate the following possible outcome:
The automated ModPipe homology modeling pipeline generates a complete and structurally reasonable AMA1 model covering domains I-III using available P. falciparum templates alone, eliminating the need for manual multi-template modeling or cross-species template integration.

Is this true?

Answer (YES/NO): NO